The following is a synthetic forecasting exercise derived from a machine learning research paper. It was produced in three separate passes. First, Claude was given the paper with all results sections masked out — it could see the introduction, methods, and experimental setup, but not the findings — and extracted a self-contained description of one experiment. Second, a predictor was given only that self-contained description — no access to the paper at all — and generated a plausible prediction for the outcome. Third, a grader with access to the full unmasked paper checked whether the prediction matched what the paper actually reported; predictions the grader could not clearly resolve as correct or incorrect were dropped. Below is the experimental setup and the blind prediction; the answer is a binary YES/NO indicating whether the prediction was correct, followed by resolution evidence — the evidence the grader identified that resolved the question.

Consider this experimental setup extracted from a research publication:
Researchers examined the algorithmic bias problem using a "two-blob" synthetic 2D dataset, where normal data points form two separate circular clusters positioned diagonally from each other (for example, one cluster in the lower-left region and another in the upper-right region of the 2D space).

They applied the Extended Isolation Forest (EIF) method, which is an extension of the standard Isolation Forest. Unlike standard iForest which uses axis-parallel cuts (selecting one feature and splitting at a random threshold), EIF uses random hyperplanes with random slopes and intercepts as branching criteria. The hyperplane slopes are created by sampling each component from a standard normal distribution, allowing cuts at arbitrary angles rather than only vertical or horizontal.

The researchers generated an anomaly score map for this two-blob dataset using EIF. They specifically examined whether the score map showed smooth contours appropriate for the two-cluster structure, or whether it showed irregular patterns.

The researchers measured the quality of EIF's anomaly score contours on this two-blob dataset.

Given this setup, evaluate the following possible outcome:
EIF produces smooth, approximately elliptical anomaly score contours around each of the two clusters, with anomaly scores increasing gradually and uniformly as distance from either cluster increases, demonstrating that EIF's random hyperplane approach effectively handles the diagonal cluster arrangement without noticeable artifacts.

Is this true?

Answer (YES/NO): NO